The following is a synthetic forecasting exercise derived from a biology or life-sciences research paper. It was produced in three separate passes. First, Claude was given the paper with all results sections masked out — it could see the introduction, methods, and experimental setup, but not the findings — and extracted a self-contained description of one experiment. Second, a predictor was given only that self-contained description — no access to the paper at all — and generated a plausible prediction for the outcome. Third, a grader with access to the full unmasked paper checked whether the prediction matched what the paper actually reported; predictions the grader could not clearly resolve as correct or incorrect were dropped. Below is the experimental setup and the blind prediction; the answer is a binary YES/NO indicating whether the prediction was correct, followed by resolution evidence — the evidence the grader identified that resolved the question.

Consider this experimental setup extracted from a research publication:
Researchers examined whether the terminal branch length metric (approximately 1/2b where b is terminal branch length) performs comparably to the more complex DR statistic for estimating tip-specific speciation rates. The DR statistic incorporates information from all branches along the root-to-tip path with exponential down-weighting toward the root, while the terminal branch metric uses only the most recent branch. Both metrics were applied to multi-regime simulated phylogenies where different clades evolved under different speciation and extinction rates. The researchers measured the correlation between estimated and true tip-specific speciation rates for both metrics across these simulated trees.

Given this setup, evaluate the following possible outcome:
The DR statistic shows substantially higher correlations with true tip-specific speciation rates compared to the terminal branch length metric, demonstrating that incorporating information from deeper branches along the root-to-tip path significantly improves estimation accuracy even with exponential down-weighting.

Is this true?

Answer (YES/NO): YES